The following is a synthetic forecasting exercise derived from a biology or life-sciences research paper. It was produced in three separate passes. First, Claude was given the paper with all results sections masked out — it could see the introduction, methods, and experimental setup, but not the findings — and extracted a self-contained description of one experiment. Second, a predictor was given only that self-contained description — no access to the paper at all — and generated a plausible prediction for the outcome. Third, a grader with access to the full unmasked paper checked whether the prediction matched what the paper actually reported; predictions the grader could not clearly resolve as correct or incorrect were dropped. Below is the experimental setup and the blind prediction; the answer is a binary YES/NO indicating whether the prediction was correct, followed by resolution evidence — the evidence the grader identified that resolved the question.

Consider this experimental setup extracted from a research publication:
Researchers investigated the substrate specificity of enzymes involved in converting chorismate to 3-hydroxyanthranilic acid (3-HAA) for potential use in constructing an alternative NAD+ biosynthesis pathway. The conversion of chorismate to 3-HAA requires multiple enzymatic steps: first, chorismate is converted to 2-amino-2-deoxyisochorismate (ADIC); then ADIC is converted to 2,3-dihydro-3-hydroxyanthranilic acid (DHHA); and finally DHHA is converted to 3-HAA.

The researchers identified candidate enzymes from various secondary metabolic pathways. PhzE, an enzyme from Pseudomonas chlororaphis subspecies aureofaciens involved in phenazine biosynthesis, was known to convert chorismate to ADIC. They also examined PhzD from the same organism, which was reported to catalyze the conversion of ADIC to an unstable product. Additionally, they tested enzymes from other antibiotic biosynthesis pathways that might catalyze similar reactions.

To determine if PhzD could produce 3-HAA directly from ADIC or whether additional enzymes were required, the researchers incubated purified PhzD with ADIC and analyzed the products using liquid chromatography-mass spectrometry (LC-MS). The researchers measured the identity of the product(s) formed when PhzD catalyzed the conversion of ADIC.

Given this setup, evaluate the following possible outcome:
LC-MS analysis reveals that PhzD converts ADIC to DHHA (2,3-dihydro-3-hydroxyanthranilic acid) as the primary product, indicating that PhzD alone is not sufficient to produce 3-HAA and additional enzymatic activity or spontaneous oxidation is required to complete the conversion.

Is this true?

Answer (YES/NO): YES